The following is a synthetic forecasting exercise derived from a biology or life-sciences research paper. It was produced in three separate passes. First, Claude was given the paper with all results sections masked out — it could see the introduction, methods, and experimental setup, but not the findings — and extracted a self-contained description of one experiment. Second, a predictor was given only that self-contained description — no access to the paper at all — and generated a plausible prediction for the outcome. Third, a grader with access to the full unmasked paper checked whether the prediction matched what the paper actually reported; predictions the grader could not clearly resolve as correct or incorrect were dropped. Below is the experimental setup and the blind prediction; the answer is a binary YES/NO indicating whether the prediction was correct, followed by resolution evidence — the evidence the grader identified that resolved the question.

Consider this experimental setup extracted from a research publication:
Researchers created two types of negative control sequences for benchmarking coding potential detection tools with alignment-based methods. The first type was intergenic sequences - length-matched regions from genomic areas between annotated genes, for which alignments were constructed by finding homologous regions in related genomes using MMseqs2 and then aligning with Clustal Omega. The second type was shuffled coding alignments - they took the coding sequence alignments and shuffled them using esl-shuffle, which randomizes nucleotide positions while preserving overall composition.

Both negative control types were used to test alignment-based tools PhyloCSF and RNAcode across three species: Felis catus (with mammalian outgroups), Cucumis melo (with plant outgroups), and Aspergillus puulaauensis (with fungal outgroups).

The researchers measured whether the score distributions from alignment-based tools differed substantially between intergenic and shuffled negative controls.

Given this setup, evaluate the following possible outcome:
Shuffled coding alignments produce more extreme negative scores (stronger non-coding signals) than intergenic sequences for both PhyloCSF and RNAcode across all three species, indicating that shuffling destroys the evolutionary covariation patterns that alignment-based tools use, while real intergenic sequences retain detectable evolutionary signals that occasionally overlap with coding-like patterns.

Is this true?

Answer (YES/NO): NO